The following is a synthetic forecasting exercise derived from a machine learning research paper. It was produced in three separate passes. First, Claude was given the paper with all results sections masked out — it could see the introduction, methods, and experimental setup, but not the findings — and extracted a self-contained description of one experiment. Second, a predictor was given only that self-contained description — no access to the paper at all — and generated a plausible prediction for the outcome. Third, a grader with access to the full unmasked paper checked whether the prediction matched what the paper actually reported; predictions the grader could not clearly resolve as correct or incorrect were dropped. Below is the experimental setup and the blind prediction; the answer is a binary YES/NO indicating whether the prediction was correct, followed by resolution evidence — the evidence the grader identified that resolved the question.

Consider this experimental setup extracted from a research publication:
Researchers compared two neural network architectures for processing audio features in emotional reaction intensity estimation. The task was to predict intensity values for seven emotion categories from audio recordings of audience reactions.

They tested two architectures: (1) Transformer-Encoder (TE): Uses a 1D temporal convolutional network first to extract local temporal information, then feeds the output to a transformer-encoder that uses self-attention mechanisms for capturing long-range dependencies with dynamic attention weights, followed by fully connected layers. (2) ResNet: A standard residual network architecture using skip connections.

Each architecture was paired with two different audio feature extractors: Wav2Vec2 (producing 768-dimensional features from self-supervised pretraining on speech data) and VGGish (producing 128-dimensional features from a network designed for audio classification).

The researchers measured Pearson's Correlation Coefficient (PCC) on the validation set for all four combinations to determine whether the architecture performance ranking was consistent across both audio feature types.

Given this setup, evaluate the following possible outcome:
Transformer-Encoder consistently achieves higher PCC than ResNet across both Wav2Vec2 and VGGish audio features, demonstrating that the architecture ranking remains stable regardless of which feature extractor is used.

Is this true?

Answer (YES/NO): YES